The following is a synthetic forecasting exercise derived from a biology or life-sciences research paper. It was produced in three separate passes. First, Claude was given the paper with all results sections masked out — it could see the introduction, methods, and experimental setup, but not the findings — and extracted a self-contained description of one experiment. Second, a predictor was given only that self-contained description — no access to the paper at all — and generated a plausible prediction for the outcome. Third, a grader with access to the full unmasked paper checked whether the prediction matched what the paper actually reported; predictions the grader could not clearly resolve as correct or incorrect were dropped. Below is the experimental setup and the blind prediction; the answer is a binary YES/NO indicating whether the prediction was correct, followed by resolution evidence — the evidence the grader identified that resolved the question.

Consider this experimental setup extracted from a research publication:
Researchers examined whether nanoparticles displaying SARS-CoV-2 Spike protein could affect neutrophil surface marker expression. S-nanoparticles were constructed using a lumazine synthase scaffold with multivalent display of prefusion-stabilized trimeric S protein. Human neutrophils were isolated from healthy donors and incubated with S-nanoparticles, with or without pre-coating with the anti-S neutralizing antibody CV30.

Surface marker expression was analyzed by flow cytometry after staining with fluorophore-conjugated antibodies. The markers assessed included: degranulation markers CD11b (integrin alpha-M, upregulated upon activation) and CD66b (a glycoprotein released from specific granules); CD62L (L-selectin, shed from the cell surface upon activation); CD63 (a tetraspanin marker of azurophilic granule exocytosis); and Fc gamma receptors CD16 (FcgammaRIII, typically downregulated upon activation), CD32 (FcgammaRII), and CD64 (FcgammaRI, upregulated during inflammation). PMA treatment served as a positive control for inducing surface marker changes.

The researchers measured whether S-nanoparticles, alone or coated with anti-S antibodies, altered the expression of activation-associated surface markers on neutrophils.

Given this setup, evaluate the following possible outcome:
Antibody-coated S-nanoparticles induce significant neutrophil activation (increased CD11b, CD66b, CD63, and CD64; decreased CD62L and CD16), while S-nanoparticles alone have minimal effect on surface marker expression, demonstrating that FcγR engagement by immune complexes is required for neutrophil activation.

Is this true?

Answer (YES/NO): NO